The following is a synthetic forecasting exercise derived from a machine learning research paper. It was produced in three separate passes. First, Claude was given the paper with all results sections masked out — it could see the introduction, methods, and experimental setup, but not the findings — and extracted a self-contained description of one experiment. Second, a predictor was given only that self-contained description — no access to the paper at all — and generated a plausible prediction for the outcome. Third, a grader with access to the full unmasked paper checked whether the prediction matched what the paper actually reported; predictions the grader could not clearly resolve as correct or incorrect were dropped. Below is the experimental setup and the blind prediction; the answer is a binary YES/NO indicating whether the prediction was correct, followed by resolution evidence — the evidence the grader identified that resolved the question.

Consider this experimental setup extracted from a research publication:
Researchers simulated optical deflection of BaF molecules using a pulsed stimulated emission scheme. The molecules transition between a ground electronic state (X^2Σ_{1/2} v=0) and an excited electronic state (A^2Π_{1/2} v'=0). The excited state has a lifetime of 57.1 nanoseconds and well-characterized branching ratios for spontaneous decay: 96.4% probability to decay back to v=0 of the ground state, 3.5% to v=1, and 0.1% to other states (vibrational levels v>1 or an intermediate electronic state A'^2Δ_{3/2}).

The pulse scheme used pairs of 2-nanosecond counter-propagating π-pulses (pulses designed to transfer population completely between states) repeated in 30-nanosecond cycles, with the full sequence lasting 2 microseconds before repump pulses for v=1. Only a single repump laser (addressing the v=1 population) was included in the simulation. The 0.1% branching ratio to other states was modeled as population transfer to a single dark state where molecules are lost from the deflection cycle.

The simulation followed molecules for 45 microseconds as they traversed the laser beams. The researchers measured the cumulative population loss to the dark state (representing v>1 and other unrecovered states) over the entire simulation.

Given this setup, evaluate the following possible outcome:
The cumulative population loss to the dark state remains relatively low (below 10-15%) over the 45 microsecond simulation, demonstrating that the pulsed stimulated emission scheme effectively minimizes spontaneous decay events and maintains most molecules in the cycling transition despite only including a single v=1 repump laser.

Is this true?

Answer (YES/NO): YES